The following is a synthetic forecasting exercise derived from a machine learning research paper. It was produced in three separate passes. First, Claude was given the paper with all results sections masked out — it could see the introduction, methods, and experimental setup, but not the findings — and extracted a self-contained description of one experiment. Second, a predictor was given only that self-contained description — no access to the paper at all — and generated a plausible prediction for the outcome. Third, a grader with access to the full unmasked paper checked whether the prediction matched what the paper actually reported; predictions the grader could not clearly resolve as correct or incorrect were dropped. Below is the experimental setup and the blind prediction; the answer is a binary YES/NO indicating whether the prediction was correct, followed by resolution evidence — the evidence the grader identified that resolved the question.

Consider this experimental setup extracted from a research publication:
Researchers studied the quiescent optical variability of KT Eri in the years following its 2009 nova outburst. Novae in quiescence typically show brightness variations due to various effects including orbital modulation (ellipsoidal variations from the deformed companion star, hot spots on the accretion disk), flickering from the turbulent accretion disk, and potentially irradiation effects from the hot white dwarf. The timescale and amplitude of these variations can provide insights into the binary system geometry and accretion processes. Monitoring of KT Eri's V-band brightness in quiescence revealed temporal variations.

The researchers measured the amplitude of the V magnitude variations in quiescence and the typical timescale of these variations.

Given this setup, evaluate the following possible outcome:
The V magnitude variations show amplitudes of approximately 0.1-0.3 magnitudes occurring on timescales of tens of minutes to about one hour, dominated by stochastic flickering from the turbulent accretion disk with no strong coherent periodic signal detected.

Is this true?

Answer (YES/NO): NO